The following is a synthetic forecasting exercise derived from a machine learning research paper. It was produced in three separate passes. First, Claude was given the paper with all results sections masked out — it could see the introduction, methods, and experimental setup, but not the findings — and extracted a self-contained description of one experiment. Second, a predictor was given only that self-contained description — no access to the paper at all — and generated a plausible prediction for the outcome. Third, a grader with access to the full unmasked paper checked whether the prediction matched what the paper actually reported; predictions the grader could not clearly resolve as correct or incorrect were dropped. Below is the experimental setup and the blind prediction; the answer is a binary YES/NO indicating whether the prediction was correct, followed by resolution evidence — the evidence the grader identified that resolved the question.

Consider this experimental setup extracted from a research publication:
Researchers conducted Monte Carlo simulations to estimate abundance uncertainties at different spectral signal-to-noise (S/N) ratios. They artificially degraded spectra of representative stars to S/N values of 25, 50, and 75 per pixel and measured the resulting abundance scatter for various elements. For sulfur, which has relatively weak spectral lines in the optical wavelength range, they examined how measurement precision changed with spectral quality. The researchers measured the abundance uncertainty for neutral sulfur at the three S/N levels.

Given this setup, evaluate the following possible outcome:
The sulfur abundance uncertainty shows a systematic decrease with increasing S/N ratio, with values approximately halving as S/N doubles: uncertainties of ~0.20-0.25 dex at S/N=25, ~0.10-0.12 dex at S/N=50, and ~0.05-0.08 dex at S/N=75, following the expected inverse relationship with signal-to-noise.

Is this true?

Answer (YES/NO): NO